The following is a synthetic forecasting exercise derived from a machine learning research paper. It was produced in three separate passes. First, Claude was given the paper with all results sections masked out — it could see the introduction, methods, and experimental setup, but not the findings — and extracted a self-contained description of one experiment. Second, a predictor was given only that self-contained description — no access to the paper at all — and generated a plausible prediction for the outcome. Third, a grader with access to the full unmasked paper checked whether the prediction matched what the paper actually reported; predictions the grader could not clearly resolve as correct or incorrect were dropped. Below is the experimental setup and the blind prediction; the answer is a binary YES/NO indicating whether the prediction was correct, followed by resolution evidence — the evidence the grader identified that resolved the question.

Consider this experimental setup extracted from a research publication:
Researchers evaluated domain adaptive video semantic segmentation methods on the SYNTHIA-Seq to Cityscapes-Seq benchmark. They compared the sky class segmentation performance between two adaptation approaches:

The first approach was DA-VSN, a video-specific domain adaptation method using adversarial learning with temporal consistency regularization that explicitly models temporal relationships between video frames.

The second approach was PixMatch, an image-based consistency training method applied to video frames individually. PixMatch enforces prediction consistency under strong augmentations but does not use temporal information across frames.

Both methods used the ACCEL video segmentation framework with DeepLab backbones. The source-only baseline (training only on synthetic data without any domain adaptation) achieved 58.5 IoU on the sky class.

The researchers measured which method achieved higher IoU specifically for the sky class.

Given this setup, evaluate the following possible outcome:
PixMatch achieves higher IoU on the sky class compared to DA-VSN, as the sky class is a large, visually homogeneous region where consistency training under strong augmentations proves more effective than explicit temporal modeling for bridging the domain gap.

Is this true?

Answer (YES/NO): NO